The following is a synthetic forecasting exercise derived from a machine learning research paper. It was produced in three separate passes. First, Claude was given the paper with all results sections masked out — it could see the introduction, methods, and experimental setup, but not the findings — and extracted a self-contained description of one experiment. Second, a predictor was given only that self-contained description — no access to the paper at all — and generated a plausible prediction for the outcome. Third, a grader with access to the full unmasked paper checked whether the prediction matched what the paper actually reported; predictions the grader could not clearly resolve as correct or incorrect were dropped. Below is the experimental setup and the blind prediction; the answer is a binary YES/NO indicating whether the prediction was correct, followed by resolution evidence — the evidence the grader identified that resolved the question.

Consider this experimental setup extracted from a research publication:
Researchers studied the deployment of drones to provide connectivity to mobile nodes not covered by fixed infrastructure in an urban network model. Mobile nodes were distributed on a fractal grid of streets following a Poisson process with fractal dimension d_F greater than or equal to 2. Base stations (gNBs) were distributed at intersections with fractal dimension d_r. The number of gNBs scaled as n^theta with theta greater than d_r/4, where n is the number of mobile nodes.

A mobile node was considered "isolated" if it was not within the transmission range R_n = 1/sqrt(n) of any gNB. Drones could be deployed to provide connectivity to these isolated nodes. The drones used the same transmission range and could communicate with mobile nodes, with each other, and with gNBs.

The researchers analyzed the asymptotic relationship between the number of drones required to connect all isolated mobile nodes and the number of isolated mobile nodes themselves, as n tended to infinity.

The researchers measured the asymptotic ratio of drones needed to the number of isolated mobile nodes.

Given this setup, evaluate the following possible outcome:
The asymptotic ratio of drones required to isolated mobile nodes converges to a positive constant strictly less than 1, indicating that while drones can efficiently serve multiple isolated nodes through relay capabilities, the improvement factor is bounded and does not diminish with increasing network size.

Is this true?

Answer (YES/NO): NO